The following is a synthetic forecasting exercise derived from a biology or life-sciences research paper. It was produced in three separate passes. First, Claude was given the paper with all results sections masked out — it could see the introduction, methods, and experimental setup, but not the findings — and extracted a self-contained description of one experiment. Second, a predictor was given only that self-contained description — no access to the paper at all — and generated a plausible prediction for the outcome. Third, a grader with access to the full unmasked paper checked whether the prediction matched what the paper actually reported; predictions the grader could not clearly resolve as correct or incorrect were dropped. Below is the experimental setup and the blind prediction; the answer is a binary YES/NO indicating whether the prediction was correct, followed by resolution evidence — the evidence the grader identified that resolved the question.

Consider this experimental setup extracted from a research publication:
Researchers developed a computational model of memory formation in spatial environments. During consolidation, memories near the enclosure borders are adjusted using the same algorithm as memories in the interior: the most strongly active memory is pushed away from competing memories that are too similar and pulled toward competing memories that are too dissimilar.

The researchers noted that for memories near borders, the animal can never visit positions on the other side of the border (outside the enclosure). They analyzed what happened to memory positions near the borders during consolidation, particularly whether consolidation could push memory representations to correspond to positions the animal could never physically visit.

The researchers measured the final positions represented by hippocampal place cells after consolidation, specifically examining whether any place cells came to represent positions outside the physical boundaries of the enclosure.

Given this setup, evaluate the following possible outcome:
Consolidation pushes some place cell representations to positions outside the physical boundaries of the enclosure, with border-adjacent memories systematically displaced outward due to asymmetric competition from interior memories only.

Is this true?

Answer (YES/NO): YES